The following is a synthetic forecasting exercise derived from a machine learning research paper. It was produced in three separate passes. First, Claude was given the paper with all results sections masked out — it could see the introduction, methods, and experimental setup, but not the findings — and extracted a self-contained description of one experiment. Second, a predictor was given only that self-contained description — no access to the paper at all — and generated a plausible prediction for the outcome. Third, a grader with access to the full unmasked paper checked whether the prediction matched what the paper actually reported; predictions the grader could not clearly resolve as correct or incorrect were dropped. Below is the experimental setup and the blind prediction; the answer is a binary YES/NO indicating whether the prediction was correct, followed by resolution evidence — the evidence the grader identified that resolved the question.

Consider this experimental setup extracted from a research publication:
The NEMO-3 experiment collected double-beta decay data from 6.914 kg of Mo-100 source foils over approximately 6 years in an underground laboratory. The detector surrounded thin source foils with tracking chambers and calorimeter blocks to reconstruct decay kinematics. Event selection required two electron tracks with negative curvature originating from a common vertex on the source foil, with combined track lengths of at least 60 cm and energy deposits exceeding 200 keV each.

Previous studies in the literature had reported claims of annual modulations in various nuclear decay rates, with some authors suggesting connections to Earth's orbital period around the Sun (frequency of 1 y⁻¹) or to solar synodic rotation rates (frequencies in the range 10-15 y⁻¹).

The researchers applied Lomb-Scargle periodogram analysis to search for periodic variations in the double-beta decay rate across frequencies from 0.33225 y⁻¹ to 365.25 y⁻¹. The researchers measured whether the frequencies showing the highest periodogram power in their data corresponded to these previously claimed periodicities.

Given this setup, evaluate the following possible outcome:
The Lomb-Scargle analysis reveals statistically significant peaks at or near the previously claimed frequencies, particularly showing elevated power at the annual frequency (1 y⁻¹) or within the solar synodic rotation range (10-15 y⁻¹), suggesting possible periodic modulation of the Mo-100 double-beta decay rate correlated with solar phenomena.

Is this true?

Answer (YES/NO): NO